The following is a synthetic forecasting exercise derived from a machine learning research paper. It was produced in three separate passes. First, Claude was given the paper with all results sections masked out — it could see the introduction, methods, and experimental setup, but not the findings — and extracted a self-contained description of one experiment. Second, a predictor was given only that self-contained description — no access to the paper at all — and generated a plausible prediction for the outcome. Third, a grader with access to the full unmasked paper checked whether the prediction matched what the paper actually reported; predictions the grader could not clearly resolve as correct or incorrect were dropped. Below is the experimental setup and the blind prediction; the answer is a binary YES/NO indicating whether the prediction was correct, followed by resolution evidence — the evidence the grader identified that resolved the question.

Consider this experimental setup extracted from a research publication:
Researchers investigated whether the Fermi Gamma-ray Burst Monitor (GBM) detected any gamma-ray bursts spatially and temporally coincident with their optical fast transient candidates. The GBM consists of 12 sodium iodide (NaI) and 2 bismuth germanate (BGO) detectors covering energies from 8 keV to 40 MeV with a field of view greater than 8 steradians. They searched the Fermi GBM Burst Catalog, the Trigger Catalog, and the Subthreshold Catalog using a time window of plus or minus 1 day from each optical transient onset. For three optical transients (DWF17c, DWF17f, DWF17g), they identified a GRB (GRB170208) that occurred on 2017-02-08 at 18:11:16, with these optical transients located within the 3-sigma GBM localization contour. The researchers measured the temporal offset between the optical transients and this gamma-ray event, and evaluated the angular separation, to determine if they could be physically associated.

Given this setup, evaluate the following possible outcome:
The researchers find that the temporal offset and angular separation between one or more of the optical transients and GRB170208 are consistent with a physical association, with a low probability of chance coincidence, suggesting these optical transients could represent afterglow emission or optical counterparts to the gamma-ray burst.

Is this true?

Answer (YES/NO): NO